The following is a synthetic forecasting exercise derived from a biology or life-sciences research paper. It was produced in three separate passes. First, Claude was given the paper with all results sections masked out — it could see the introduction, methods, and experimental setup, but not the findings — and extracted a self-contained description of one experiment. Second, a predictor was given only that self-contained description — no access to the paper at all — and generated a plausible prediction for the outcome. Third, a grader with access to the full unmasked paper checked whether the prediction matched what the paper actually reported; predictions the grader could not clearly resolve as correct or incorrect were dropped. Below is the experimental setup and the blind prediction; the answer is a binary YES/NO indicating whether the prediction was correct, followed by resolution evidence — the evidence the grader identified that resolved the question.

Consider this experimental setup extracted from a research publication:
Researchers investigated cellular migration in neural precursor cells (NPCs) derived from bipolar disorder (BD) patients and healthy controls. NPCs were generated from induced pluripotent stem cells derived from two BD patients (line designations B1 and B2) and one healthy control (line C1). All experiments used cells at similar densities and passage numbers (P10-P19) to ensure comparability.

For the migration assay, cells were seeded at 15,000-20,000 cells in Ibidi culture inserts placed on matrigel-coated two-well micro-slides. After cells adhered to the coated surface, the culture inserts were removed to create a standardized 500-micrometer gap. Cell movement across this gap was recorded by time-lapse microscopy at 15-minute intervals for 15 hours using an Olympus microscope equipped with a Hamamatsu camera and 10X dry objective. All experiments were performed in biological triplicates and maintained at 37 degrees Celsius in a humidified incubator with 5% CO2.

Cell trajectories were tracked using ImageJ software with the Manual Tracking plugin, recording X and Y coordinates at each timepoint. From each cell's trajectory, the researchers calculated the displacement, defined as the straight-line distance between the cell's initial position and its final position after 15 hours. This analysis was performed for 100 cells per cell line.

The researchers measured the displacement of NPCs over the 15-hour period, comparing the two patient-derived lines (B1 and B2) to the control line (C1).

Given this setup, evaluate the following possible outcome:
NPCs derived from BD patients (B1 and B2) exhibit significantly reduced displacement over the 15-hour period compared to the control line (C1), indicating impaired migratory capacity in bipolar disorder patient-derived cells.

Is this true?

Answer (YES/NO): NO